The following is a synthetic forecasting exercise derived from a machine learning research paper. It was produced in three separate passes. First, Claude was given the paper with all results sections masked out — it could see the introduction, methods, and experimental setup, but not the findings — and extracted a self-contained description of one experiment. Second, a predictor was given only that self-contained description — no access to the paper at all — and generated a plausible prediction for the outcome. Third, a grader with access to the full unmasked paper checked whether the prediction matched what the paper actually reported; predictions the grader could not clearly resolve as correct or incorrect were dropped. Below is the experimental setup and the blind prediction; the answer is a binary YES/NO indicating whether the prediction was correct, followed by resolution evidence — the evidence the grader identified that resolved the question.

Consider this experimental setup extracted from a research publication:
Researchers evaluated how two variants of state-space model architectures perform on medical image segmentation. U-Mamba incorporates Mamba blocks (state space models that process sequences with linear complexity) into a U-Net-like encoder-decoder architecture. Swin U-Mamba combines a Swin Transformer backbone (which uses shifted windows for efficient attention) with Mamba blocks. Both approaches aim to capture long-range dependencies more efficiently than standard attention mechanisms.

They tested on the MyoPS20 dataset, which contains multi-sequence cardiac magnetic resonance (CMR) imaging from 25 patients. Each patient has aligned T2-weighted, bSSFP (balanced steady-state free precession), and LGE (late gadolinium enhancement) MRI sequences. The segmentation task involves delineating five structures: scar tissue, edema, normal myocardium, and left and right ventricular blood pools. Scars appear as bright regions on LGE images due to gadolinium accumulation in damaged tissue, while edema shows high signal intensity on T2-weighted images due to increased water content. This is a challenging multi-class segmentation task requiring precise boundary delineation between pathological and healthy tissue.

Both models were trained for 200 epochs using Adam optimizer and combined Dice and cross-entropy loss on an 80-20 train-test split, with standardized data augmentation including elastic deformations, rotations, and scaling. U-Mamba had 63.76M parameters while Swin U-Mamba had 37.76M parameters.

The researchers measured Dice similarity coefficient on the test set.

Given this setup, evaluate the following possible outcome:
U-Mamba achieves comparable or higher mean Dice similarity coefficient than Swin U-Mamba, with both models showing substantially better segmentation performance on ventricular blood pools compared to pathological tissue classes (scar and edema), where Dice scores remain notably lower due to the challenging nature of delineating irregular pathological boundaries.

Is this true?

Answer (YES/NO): NO